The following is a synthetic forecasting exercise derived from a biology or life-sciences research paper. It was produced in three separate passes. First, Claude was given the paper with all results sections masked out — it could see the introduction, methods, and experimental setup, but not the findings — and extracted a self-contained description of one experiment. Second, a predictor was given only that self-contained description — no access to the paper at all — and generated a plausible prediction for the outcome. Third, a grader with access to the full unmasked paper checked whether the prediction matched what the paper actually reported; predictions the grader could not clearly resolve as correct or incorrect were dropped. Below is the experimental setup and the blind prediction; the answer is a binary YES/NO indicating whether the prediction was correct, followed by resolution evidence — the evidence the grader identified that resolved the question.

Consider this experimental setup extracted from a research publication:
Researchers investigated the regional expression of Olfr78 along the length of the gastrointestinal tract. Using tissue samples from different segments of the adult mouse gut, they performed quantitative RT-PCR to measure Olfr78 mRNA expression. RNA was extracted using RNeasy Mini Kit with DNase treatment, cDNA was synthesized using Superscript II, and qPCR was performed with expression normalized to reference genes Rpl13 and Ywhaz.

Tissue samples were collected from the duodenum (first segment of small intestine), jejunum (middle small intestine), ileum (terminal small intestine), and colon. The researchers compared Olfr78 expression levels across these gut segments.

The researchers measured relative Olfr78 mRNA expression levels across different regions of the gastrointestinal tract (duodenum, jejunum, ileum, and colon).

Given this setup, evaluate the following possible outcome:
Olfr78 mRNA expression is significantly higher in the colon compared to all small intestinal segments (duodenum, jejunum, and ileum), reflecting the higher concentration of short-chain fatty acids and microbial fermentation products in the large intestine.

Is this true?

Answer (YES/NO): NO